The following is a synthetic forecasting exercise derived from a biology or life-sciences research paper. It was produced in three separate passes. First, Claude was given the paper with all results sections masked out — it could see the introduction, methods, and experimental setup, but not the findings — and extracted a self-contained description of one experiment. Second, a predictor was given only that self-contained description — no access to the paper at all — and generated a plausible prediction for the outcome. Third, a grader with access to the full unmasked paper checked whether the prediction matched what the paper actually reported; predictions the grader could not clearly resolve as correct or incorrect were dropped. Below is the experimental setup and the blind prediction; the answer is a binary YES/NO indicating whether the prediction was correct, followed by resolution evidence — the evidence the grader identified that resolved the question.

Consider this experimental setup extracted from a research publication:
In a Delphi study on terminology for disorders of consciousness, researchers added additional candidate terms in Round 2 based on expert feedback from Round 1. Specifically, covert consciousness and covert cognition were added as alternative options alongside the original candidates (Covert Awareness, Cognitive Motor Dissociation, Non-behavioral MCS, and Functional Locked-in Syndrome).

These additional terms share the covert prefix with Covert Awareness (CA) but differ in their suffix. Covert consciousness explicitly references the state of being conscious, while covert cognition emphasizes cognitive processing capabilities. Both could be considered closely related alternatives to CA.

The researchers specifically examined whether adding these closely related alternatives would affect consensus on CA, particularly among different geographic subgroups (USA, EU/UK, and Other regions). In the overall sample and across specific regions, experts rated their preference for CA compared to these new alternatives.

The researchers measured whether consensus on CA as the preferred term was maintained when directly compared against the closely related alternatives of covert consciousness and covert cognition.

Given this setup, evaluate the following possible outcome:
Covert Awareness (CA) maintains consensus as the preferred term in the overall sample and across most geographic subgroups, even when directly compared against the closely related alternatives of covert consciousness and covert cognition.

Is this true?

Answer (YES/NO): NO